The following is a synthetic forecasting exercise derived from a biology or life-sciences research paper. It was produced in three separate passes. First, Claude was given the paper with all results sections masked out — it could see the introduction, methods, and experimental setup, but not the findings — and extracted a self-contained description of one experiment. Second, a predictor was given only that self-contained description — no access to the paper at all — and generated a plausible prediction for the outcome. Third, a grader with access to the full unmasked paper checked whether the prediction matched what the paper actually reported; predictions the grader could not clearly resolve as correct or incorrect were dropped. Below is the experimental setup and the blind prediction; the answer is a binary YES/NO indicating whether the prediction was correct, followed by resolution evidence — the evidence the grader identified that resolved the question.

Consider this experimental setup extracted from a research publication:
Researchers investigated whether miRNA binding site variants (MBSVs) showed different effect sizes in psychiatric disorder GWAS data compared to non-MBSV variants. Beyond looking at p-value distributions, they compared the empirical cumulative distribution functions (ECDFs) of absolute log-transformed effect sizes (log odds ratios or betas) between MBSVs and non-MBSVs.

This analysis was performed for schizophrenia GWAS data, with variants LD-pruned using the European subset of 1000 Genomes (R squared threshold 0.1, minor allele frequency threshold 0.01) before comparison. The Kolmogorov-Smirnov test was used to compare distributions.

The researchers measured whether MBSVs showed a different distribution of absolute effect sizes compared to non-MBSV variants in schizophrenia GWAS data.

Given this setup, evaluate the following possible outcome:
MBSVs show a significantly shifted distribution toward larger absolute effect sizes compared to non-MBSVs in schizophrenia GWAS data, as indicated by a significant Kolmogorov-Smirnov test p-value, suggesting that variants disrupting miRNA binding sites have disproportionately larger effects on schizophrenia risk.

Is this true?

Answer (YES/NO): NO